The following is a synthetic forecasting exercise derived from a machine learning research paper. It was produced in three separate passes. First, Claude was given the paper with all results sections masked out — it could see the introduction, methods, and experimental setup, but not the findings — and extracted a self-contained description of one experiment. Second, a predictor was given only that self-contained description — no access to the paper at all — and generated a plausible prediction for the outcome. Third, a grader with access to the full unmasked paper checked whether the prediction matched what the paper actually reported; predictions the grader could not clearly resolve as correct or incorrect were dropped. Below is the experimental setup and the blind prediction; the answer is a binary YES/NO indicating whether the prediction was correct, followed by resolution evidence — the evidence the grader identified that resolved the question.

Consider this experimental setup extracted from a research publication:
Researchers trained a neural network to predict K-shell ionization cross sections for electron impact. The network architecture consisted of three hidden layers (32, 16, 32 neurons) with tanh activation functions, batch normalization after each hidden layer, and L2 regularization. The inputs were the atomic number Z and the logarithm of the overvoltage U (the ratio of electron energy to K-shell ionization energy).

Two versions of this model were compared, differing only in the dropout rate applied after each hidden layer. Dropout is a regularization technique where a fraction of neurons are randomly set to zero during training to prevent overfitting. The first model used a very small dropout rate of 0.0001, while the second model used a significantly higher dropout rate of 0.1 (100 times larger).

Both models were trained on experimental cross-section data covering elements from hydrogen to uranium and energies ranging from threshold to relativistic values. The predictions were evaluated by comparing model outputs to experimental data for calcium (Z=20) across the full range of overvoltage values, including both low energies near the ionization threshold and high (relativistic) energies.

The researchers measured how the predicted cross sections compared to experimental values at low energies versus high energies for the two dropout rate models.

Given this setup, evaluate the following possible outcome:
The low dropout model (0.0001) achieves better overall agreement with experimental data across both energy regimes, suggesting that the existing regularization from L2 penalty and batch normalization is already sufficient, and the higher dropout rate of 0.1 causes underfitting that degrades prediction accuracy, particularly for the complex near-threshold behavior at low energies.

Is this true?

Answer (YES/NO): NO